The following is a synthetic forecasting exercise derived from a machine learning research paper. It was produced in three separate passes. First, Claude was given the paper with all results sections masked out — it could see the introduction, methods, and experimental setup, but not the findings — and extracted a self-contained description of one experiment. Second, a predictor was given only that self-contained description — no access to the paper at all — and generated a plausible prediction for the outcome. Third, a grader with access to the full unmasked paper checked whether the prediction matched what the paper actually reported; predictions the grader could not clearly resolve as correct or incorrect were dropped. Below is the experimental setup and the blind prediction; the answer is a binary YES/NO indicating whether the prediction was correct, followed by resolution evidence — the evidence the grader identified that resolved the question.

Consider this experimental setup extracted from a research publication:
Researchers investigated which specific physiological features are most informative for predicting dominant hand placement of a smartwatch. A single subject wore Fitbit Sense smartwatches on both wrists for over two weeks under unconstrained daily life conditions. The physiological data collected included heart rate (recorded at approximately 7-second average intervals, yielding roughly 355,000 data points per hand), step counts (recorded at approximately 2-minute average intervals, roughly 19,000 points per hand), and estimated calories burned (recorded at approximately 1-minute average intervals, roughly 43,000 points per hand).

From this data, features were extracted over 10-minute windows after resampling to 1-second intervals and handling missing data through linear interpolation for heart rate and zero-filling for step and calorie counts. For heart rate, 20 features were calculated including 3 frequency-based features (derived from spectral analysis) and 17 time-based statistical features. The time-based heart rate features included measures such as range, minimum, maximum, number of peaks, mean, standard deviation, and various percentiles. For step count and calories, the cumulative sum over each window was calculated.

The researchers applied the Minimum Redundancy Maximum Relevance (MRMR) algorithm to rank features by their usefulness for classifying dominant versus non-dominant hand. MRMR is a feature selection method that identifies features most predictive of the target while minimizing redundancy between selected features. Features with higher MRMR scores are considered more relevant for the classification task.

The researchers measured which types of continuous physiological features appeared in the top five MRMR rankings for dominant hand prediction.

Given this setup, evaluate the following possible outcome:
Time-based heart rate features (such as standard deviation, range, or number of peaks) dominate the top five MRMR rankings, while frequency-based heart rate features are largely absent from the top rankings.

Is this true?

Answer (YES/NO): NO